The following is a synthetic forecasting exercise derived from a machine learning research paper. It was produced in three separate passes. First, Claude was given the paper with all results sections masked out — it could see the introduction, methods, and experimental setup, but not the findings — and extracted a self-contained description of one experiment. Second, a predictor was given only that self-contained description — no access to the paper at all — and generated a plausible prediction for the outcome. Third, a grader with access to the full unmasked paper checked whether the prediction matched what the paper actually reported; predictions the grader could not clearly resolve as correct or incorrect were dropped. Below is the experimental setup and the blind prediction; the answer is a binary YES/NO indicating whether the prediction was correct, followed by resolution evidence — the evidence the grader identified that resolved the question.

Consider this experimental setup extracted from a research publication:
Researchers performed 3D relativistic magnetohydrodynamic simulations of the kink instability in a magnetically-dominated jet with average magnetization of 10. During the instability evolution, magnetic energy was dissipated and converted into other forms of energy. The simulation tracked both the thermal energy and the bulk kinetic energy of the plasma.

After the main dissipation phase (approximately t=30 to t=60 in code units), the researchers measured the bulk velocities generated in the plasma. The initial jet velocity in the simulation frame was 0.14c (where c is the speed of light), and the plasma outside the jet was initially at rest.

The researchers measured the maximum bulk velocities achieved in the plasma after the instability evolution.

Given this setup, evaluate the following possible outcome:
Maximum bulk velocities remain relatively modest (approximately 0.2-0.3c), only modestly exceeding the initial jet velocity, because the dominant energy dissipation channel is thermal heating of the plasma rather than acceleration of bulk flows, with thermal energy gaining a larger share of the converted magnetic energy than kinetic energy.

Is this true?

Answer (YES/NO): NO